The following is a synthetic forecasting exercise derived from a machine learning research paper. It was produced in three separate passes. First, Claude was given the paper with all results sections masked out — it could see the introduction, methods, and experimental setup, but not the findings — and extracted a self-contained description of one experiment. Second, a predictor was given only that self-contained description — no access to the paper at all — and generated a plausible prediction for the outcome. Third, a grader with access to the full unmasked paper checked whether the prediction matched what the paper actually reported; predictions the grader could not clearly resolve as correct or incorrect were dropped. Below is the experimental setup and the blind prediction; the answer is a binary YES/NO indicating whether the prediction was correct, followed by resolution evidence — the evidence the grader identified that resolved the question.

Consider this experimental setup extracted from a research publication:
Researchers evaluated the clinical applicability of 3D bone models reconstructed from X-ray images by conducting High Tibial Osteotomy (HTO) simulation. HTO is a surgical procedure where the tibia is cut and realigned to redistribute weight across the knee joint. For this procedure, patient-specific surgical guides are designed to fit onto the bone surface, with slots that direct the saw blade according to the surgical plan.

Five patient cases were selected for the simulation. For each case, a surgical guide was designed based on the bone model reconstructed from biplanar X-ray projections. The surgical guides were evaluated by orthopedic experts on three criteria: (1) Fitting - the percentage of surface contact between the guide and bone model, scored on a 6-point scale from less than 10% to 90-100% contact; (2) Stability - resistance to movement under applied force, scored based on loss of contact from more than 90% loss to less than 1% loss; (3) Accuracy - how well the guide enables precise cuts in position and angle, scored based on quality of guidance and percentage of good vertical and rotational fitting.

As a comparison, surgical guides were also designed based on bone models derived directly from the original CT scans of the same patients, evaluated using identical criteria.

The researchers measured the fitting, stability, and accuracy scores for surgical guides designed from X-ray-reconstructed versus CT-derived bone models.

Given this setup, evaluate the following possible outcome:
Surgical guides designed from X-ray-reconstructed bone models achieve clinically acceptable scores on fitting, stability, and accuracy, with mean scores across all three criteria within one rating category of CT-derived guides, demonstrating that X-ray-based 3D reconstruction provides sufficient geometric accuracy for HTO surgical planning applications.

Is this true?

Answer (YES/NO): YES